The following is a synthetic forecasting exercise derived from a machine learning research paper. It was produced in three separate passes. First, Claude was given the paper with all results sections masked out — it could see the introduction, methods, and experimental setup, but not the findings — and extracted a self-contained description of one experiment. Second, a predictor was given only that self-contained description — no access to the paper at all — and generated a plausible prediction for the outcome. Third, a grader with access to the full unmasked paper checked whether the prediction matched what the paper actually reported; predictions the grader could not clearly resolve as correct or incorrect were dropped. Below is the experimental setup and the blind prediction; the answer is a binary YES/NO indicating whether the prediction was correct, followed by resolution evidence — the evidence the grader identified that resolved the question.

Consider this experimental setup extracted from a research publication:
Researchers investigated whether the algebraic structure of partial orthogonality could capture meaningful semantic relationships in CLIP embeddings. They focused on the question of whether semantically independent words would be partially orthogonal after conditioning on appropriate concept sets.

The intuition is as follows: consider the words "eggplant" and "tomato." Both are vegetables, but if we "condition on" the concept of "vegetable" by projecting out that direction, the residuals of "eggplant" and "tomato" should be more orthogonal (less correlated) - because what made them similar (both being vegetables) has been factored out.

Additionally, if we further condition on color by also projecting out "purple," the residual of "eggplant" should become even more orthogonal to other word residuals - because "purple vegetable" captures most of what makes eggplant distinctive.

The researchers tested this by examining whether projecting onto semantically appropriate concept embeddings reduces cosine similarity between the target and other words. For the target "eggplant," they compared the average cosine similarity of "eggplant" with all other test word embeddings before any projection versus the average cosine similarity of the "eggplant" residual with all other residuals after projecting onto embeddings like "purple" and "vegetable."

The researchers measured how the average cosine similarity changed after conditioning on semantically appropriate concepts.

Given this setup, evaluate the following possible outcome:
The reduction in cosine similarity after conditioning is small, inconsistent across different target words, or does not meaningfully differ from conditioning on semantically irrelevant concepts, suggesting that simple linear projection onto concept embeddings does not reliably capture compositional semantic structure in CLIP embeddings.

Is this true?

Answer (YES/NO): NO